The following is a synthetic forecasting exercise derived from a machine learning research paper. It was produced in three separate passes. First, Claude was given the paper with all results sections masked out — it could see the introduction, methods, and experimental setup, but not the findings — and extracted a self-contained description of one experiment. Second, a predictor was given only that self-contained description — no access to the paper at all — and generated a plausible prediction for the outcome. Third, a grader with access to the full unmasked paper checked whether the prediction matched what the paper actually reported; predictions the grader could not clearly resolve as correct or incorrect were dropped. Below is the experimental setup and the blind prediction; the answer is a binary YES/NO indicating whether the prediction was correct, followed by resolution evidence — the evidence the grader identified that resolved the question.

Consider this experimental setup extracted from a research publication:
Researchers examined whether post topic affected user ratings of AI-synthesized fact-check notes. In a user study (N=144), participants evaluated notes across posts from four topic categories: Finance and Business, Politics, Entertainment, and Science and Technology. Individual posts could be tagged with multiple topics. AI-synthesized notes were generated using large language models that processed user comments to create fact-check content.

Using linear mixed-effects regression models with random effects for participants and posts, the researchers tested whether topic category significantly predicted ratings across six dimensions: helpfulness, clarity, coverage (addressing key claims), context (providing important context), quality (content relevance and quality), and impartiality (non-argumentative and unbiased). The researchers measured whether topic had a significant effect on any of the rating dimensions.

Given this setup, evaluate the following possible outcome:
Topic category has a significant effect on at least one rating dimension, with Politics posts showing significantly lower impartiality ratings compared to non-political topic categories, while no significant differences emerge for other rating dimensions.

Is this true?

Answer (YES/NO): NO